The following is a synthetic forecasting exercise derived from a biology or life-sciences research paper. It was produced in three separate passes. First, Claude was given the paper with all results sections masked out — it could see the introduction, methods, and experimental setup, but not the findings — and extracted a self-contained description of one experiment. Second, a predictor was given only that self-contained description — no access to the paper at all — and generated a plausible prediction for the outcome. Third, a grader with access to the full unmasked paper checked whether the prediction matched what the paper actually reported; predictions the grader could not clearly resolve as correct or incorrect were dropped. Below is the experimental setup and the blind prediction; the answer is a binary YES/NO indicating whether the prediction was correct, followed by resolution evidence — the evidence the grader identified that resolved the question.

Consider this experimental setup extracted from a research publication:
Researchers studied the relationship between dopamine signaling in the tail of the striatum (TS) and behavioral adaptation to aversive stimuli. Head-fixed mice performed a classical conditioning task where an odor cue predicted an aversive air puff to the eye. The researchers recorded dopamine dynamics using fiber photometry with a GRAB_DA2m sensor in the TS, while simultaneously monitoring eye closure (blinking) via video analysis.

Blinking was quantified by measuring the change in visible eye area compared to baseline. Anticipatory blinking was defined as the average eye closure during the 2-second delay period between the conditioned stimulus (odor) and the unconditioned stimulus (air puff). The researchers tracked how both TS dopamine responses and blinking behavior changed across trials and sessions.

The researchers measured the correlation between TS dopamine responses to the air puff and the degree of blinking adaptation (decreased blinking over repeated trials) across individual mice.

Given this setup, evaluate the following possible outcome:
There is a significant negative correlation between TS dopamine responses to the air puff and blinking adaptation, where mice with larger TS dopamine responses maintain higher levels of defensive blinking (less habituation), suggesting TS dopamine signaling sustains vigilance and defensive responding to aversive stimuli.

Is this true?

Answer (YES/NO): NO